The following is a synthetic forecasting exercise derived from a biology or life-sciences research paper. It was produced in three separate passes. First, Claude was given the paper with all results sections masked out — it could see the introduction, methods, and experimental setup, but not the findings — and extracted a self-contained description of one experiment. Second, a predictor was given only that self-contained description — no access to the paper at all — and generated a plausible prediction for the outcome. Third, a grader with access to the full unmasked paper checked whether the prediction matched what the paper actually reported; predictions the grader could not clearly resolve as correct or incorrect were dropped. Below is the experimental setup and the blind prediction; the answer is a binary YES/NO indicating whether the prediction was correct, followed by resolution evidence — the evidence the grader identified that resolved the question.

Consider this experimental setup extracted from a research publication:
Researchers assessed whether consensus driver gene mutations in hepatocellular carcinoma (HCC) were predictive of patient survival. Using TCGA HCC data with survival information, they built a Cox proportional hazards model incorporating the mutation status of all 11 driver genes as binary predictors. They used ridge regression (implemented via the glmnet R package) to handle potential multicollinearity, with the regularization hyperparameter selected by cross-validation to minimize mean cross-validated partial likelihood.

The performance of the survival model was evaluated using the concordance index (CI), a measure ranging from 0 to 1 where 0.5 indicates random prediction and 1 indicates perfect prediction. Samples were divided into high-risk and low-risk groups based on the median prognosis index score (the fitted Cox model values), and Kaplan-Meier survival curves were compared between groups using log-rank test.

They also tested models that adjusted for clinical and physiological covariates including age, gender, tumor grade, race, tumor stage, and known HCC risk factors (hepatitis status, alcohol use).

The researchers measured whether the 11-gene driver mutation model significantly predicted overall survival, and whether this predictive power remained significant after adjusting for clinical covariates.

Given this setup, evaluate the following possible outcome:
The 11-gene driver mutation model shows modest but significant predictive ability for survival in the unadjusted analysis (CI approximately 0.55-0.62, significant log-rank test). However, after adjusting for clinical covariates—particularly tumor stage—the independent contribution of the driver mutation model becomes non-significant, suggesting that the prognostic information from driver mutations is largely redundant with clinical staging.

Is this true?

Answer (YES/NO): NO